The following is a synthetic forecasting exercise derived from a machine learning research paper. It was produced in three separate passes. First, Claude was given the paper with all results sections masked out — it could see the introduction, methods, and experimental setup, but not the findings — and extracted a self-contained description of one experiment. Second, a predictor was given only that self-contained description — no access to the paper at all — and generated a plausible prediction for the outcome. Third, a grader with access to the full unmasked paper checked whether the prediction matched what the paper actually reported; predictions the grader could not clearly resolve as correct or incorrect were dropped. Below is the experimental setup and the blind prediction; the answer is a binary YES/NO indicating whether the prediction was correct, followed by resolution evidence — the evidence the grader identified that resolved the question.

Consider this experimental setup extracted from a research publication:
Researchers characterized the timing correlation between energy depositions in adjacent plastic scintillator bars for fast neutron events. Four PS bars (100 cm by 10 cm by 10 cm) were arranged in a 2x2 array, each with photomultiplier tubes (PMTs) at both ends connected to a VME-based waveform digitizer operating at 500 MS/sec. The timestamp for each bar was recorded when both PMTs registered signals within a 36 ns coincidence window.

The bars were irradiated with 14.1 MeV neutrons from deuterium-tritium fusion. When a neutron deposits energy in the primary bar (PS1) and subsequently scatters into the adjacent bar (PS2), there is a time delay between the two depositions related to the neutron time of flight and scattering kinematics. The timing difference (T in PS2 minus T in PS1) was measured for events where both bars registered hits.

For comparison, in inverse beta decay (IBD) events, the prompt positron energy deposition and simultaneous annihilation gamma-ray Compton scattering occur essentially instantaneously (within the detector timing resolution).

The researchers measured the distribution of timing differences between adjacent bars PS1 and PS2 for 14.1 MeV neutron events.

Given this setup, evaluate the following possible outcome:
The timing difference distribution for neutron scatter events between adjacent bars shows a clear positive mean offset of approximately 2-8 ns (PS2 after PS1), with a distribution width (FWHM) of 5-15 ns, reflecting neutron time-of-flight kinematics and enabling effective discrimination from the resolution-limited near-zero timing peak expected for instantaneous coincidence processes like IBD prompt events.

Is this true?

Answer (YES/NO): NO